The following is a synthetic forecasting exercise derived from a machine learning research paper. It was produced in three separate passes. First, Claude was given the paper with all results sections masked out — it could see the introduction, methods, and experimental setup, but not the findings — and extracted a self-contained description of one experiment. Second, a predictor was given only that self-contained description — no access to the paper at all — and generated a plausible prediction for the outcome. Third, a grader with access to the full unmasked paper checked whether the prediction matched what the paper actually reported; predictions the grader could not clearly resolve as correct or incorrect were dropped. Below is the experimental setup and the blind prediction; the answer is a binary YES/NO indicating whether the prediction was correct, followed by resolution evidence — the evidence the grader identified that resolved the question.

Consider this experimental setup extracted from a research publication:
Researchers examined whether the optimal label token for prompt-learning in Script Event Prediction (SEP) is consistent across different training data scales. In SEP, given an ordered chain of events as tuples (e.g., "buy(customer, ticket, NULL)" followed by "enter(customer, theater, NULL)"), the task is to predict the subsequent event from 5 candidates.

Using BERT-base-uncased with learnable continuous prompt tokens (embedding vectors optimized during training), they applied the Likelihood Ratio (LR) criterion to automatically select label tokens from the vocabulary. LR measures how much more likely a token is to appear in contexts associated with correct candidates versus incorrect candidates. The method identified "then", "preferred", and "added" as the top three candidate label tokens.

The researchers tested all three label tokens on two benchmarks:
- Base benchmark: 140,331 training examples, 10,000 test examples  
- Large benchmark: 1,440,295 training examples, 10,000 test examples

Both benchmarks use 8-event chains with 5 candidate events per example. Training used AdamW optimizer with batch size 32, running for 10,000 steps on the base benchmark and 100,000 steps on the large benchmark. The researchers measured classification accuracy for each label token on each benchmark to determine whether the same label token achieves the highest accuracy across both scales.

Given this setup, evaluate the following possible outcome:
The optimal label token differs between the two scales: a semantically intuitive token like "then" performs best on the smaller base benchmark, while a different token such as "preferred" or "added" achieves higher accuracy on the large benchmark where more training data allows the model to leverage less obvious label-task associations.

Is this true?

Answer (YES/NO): YES